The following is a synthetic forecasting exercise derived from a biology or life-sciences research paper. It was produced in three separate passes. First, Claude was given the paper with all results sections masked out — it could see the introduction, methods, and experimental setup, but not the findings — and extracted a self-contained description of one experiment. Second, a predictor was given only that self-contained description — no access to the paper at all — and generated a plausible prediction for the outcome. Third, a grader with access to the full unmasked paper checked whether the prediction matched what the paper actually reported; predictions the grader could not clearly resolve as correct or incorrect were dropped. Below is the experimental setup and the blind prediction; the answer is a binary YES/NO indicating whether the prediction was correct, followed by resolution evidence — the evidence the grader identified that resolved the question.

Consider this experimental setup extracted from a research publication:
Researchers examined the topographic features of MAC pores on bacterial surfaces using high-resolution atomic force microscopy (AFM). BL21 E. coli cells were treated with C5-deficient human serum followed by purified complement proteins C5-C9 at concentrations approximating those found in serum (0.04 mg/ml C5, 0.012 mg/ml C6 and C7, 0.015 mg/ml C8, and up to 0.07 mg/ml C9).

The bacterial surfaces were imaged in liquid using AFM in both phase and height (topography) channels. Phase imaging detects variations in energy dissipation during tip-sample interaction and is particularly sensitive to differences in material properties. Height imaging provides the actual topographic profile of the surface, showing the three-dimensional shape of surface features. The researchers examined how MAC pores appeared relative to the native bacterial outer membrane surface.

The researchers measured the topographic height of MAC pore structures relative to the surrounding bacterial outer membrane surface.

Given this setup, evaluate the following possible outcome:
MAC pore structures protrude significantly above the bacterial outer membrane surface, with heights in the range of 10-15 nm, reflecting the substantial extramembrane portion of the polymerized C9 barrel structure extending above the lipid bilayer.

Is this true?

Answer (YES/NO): NO